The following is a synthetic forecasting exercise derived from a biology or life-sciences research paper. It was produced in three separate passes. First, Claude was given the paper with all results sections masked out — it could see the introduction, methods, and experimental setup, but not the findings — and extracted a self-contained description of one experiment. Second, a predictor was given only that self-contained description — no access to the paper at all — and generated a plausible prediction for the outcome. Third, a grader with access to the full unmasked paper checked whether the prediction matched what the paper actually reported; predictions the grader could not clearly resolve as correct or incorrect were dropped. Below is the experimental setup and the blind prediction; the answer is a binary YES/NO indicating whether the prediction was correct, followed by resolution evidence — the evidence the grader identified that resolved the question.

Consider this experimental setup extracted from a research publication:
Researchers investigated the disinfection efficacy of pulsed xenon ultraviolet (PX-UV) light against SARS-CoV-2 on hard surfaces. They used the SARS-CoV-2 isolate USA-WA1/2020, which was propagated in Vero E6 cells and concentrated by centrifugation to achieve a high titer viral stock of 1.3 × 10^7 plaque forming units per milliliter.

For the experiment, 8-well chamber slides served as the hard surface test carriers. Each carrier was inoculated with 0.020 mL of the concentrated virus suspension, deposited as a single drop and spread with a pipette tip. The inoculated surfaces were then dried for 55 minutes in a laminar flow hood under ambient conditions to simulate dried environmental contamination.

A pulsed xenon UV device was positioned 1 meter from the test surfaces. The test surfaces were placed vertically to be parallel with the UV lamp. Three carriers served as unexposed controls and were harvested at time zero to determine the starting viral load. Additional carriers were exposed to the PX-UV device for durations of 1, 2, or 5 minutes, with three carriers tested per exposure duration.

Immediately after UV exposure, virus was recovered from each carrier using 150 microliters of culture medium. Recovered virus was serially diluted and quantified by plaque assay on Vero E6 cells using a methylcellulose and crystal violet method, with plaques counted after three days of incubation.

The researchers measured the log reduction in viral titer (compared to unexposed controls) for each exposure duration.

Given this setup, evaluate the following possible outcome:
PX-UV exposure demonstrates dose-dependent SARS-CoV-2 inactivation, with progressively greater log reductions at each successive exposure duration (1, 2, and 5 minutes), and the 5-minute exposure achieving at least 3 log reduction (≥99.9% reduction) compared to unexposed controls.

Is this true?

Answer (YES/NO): NO